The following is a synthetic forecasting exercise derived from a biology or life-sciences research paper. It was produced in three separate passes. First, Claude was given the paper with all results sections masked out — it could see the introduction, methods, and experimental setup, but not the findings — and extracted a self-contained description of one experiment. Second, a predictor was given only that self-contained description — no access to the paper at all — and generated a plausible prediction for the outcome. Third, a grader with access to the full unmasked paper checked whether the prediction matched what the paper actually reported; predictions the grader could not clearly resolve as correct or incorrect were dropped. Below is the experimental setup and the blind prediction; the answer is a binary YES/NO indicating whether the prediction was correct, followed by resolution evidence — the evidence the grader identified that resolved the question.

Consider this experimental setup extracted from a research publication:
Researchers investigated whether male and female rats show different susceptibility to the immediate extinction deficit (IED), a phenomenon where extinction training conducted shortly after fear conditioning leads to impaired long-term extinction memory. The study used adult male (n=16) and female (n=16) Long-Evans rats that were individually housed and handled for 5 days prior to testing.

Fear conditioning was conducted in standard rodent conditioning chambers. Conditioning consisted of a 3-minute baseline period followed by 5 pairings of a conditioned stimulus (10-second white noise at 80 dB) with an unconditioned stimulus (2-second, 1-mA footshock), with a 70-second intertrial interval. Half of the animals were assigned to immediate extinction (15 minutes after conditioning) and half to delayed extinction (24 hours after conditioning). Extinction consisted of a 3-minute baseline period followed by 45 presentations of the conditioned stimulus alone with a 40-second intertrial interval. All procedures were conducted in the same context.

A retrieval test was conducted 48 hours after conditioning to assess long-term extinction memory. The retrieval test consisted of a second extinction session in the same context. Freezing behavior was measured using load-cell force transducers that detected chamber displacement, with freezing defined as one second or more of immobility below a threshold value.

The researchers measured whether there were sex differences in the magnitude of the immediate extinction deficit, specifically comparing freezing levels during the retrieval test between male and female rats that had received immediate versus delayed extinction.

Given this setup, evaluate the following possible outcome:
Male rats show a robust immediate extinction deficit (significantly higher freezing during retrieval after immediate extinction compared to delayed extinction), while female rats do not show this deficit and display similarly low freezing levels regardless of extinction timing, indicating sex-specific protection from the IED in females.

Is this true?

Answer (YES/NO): NO